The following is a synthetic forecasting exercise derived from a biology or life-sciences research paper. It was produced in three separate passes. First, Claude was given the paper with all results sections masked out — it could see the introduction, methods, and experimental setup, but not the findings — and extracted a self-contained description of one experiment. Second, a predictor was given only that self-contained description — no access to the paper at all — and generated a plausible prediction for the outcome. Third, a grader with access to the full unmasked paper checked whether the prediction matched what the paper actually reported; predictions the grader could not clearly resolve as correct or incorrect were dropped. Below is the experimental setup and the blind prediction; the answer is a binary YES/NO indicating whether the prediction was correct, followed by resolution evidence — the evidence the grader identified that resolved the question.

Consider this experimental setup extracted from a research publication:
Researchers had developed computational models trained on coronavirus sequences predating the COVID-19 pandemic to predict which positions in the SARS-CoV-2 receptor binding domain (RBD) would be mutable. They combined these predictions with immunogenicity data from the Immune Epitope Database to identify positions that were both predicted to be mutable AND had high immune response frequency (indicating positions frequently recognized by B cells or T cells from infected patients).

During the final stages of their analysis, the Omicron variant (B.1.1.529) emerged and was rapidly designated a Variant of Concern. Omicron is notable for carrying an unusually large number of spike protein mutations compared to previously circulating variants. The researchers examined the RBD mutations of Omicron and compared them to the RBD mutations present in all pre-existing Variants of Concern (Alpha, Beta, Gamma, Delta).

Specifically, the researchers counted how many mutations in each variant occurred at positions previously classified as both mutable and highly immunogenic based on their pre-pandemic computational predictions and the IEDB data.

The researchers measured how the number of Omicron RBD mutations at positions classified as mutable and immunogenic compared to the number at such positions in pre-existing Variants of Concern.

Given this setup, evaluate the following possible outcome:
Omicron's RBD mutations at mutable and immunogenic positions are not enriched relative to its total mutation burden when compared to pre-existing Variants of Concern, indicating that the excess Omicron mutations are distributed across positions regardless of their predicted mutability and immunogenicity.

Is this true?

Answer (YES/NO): NO